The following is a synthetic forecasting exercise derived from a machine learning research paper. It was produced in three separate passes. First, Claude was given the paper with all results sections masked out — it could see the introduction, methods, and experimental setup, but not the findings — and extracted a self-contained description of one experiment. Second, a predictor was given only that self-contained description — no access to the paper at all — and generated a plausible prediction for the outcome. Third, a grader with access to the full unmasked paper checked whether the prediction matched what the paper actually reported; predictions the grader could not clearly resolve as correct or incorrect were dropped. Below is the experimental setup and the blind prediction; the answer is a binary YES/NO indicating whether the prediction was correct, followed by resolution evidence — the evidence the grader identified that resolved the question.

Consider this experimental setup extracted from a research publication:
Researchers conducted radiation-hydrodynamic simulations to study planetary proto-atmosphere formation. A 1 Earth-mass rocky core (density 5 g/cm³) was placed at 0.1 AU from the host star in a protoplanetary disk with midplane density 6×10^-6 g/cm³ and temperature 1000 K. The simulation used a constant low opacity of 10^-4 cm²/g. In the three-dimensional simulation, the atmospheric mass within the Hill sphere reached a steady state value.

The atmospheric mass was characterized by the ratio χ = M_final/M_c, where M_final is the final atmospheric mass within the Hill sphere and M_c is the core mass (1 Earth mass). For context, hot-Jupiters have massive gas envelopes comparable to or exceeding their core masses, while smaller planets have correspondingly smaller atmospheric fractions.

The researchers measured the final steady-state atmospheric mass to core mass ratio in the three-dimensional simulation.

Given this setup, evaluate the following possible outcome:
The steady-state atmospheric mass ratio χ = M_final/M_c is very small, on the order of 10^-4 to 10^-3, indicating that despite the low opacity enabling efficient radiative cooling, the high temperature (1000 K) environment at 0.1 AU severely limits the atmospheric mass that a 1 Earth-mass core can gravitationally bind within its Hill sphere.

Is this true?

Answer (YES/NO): NO